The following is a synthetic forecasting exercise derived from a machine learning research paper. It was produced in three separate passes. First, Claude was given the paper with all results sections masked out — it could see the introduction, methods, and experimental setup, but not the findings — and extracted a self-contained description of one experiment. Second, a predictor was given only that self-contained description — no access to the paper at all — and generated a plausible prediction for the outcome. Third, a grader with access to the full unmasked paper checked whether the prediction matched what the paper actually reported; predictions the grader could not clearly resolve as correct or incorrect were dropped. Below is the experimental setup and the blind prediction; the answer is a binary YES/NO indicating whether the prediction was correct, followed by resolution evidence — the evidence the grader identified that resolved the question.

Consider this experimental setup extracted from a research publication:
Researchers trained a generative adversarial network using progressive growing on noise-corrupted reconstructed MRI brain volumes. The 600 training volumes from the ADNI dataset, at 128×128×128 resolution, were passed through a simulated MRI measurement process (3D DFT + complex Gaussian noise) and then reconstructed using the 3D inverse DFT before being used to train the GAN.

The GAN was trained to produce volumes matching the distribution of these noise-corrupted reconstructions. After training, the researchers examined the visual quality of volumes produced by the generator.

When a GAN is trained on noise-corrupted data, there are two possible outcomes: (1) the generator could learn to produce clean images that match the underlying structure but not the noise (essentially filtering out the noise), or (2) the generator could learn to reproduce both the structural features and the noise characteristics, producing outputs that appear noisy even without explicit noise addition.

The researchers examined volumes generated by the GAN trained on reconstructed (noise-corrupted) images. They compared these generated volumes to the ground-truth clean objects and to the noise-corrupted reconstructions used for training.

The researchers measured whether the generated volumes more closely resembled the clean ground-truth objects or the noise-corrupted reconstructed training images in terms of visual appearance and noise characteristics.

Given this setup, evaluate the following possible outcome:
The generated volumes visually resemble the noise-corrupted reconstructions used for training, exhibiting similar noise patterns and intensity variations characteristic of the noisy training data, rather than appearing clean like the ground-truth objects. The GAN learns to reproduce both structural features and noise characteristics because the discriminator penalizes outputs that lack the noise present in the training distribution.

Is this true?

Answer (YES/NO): YES